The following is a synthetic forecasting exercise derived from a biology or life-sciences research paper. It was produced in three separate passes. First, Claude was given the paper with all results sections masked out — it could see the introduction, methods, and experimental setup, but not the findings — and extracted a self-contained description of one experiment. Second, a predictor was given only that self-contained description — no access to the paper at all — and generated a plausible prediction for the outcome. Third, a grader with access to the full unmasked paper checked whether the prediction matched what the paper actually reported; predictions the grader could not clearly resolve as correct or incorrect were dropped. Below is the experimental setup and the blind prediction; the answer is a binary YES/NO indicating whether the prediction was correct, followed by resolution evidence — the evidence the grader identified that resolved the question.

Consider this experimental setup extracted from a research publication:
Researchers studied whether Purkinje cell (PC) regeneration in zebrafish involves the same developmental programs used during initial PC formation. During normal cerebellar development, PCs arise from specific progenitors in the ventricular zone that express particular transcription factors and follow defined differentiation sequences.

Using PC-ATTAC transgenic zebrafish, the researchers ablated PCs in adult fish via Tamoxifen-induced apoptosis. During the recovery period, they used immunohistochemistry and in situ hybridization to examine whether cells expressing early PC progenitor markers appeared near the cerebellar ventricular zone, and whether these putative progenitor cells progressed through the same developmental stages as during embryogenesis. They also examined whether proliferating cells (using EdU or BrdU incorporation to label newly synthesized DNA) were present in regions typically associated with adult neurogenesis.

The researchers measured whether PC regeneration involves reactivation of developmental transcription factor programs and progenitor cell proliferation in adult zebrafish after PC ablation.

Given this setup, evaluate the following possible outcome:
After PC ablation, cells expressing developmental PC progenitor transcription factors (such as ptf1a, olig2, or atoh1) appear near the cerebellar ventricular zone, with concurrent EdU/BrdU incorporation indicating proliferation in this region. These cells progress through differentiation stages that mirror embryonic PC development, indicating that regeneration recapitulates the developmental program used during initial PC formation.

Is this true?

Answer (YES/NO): NO